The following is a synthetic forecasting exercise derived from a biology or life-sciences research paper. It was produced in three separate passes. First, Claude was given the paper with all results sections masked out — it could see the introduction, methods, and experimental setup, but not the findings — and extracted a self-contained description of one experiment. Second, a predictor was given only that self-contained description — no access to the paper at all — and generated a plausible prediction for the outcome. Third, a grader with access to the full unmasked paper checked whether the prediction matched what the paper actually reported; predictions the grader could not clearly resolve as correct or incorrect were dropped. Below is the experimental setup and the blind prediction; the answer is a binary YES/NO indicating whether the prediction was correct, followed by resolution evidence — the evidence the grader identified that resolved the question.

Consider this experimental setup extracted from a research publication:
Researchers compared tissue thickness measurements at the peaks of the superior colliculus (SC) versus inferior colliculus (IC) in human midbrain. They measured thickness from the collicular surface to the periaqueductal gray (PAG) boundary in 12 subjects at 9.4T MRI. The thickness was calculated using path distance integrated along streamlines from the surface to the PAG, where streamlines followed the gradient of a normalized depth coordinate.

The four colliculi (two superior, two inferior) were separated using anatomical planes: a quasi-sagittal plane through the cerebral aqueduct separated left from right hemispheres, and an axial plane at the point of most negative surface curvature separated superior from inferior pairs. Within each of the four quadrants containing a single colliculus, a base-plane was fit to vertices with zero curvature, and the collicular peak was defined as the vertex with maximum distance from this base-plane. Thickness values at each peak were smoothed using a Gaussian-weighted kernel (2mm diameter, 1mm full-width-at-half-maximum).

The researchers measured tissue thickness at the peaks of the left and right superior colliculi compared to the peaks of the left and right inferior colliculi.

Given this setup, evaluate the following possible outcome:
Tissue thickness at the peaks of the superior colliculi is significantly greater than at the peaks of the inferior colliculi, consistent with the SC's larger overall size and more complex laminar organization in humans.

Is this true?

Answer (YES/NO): NO